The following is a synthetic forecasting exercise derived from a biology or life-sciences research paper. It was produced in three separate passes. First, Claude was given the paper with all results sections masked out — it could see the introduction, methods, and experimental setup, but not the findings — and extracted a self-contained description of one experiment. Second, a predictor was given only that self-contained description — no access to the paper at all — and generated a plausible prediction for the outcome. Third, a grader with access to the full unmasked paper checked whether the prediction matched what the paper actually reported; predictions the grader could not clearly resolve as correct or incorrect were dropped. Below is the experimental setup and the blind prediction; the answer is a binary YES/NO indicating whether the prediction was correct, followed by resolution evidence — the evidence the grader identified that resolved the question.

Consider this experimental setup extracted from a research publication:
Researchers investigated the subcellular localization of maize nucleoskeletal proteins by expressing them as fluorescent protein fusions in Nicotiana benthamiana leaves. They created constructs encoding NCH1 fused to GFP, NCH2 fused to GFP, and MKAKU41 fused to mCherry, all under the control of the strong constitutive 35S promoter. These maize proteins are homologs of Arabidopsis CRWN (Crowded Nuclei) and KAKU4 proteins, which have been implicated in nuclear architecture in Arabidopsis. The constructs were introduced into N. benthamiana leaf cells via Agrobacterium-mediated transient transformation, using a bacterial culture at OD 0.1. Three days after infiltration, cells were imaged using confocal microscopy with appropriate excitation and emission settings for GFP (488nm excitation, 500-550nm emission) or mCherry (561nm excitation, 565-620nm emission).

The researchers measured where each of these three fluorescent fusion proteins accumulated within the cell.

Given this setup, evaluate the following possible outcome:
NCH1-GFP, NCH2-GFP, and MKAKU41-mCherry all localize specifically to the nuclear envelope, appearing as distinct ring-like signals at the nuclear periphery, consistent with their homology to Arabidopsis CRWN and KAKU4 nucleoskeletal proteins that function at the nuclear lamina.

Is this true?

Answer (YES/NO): NO